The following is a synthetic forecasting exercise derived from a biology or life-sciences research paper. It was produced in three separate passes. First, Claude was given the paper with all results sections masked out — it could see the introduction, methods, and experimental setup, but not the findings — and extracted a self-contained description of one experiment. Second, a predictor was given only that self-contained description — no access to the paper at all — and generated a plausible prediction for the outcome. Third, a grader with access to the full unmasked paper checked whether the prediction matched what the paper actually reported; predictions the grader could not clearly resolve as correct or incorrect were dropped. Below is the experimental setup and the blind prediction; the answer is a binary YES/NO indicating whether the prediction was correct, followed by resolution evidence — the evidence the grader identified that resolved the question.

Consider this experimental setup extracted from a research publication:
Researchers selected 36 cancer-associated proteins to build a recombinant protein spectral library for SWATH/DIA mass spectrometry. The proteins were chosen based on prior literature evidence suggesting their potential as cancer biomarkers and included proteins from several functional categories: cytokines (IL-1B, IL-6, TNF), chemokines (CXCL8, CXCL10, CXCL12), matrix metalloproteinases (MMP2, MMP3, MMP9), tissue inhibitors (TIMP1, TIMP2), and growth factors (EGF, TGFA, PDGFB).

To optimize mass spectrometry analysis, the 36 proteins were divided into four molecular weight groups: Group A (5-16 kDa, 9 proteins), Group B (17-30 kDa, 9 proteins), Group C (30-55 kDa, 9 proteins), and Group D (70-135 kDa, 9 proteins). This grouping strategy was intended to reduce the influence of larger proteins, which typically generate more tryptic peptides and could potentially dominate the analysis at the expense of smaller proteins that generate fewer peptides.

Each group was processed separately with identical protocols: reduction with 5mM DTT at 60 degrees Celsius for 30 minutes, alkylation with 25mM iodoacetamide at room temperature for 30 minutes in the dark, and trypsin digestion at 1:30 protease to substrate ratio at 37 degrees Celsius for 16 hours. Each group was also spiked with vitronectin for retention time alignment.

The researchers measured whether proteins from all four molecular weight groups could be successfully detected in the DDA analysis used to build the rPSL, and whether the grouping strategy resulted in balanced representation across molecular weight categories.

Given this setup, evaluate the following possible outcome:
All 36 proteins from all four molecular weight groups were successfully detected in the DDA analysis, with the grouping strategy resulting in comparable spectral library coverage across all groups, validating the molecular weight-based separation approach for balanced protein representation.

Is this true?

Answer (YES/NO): NO